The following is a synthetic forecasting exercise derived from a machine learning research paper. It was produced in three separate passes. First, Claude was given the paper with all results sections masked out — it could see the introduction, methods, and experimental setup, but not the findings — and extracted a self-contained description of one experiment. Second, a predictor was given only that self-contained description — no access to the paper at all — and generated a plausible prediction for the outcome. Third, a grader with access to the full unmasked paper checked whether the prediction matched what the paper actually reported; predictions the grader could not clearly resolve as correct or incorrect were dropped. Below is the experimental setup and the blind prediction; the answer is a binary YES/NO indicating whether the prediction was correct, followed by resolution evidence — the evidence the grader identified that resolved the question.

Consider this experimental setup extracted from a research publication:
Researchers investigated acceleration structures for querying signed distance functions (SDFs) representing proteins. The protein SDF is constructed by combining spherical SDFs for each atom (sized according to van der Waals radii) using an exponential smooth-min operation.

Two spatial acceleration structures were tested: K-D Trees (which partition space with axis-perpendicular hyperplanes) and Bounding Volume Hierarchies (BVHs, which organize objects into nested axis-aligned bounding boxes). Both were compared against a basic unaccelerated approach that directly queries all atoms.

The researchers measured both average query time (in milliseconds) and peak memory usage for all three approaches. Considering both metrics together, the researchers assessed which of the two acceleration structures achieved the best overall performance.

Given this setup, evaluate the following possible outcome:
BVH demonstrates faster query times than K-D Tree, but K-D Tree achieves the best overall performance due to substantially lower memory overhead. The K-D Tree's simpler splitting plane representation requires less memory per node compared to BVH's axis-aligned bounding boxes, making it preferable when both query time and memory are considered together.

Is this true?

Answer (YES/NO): NO